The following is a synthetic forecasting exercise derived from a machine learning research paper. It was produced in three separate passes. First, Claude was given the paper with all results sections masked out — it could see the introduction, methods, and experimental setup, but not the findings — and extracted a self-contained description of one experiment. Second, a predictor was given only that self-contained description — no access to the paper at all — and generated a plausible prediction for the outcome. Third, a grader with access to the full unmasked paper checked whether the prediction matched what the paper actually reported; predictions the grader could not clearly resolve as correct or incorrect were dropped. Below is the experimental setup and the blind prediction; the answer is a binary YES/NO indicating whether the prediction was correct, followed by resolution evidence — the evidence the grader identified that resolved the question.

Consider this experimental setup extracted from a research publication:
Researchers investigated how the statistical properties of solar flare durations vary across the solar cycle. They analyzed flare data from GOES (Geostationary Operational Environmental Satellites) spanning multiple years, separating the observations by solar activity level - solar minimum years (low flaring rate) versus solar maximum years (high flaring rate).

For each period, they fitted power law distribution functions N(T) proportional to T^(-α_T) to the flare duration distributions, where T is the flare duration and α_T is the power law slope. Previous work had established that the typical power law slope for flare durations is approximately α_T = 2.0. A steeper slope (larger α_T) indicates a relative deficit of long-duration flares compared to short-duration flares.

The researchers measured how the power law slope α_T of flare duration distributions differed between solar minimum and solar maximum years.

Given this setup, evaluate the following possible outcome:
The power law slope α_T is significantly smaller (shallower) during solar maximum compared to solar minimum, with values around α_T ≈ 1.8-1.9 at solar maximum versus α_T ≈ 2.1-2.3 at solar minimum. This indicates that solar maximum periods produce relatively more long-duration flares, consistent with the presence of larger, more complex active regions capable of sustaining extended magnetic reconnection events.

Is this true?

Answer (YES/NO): NO